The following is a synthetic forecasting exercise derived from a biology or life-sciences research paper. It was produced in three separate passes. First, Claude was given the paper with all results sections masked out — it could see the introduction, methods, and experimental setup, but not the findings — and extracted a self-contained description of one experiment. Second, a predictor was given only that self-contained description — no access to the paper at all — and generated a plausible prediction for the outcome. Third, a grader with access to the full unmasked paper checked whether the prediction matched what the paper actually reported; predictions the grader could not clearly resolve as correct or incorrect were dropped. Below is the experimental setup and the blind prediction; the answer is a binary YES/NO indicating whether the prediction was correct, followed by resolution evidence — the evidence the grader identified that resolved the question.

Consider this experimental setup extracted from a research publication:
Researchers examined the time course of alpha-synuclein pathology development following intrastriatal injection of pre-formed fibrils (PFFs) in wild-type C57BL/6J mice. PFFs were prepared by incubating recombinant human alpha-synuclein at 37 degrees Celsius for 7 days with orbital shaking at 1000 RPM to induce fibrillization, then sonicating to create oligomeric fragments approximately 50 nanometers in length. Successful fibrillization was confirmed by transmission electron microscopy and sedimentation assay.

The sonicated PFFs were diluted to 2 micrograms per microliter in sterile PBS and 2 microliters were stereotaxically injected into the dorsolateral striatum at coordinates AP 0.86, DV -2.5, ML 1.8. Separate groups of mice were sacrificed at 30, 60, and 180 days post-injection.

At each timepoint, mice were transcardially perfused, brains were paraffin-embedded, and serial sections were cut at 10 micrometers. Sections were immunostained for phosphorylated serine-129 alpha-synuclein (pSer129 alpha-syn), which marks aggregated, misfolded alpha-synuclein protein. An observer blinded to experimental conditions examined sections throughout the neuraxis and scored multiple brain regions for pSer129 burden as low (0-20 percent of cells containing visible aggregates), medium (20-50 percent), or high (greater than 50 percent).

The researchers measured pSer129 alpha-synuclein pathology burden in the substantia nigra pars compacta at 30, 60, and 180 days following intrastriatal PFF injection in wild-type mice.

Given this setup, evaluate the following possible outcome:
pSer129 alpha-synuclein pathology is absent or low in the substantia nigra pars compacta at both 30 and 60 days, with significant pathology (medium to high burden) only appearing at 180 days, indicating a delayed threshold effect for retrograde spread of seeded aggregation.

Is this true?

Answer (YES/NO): NO